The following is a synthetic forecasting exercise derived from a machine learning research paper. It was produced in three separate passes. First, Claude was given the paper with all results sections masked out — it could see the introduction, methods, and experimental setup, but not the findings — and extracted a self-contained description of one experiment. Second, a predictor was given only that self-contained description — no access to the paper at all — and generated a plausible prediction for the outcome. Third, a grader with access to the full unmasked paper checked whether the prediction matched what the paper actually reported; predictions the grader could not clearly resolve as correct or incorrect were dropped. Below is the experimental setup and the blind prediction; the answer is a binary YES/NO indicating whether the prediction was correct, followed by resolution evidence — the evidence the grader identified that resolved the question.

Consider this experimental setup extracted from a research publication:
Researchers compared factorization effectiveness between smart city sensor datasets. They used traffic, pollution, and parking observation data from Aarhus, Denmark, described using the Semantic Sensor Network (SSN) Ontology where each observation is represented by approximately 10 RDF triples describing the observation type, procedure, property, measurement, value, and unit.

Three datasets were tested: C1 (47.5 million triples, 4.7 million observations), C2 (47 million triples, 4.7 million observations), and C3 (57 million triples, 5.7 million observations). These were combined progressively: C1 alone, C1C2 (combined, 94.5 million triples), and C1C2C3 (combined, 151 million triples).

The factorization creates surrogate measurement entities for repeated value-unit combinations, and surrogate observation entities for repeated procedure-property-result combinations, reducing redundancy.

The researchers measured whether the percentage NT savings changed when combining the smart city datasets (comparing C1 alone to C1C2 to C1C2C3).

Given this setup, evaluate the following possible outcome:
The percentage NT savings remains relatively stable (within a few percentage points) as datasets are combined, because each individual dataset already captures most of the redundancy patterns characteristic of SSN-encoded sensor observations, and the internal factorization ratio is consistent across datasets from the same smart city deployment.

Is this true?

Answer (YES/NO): YES